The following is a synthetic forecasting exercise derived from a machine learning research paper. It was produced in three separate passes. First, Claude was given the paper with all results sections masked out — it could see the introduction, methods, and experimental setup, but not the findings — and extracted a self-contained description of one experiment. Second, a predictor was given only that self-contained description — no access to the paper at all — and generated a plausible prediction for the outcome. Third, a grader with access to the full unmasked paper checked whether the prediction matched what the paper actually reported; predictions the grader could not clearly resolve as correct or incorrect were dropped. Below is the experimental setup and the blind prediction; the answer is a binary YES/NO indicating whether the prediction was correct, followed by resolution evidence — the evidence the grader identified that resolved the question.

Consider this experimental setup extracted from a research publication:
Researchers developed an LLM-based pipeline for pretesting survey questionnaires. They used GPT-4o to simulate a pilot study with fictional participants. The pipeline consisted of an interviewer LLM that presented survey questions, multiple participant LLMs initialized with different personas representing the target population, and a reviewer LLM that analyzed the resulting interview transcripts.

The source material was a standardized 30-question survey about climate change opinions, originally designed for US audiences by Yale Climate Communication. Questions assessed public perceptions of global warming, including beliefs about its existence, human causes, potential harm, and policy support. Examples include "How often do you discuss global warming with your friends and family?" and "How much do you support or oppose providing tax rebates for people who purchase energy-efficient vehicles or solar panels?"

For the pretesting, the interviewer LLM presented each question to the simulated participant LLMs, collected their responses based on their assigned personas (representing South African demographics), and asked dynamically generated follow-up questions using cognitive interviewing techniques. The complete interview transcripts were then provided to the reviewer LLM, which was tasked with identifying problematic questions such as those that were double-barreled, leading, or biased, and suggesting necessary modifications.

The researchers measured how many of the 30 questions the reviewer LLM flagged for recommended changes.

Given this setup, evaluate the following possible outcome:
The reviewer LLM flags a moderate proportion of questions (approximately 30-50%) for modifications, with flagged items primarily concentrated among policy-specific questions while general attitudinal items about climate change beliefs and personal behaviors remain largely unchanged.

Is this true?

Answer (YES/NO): NO